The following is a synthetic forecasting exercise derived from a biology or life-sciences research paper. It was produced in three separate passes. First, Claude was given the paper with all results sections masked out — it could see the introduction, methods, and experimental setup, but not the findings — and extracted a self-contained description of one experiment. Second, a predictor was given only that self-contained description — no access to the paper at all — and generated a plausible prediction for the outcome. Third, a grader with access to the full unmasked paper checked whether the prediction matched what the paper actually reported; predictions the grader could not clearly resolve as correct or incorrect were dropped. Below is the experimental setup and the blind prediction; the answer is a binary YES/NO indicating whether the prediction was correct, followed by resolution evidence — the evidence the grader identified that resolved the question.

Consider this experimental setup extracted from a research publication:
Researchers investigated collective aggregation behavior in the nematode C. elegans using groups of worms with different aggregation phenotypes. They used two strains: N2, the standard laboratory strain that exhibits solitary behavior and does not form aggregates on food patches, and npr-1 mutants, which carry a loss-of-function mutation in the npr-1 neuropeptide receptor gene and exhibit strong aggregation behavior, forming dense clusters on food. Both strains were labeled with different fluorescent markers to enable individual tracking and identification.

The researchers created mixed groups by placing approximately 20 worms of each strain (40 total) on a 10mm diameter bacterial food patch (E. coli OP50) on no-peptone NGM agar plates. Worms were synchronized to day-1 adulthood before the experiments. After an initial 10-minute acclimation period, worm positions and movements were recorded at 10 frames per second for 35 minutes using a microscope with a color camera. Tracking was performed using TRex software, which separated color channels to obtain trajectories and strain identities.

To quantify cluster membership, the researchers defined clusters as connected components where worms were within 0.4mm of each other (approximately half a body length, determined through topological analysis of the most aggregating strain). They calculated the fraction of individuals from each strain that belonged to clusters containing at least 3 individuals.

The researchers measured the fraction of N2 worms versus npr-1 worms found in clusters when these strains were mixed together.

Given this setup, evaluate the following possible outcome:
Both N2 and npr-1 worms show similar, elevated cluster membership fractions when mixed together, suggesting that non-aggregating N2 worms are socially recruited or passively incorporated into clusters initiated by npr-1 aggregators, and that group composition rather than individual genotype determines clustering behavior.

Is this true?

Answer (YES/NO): NO